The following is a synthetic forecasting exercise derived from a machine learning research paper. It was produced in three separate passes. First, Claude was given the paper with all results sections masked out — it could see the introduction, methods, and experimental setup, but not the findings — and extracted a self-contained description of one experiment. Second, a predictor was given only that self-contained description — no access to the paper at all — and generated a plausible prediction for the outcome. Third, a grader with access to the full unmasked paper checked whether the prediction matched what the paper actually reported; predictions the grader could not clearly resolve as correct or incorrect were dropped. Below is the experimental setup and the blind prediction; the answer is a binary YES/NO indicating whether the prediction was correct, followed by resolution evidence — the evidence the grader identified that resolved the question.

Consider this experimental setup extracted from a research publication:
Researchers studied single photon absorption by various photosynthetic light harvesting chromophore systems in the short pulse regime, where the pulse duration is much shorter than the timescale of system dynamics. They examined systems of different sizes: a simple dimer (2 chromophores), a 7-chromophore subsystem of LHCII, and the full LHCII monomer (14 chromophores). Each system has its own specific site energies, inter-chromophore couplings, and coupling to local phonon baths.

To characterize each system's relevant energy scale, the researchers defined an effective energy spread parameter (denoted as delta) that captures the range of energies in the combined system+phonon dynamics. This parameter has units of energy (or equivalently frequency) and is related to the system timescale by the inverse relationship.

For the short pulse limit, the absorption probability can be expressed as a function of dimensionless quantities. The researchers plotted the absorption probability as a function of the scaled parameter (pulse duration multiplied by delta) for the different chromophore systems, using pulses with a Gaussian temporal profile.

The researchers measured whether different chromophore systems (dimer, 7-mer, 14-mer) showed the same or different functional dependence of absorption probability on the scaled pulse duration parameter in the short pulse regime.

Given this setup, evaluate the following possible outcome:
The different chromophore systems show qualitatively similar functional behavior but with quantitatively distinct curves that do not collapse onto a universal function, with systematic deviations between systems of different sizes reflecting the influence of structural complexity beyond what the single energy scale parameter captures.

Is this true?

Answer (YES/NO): NO